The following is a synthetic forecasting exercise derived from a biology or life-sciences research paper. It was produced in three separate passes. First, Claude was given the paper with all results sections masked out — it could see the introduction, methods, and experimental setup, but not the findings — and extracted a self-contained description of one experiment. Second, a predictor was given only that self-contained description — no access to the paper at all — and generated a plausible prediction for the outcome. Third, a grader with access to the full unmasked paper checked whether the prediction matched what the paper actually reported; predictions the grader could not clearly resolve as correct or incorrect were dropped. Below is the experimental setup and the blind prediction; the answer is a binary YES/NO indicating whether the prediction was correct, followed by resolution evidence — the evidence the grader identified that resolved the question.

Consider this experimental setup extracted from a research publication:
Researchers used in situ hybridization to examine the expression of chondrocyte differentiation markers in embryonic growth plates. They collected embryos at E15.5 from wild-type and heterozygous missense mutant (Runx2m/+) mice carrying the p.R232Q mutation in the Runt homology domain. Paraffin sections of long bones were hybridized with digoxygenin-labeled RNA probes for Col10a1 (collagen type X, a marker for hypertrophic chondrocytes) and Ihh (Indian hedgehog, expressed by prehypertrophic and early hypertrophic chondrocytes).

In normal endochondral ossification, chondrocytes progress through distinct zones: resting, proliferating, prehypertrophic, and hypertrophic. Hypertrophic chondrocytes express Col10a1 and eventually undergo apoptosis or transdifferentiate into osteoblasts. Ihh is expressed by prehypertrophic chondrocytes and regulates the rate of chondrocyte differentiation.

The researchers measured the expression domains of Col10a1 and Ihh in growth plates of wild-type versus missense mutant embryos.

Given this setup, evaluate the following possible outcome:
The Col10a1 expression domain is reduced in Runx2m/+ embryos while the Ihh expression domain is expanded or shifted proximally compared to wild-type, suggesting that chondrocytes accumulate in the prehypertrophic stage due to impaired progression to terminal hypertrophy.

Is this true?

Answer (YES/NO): NO